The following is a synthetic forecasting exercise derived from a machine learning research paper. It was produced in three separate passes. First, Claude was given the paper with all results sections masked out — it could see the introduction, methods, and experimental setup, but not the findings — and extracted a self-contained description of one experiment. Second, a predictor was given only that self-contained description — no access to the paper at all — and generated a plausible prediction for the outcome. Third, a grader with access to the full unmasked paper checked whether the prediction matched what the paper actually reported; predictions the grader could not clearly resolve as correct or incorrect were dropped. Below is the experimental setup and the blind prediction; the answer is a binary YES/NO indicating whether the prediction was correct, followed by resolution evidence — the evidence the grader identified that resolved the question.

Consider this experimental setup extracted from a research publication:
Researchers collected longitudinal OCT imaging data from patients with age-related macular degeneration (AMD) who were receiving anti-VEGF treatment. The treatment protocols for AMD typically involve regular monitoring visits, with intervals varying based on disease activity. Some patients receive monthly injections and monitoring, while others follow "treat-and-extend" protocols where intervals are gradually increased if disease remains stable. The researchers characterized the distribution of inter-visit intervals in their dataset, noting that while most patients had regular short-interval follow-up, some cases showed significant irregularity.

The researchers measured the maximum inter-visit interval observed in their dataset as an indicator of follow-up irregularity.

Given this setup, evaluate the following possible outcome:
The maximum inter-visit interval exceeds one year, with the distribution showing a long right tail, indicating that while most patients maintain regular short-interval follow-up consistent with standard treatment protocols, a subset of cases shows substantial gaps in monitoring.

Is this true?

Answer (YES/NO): YES